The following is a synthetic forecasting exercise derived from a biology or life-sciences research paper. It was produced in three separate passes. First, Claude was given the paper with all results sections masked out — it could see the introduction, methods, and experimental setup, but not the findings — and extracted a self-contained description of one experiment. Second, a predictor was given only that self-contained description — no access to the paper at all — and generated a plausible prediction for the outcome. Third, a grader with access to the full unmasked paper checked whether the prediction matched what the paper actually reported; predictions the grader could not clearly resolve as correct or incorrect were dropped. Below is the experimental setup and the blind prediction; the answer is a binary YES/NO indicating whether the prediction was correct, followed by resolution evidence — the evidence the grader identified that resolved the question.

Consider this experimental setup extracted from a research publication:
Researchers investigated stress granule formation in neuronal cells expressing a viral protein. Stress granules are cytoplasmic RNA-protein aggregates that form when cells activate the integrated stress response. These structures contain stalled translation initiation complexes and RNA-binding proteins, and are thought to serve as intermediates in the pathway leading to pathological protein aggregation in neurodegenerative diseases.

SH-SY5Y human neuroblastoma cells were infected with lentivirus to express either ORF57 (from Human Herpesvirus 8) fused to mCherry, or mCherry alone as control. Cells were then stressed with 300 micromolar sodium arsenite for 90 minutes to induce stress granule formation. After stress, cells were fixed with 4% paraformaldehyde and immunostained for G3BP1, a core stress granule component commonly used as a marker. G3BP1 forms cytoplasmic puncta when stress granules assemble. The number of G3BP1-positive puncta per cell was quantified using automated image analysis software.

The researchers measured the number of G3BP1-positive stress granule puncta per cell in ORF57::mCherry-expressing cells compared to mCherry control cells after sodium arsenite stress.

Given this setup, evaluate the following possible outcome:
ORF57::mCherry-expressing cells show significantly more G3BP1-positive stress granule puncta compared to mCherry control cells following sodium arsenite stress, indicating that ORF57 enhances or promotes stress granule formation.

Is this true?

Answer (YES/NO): NO